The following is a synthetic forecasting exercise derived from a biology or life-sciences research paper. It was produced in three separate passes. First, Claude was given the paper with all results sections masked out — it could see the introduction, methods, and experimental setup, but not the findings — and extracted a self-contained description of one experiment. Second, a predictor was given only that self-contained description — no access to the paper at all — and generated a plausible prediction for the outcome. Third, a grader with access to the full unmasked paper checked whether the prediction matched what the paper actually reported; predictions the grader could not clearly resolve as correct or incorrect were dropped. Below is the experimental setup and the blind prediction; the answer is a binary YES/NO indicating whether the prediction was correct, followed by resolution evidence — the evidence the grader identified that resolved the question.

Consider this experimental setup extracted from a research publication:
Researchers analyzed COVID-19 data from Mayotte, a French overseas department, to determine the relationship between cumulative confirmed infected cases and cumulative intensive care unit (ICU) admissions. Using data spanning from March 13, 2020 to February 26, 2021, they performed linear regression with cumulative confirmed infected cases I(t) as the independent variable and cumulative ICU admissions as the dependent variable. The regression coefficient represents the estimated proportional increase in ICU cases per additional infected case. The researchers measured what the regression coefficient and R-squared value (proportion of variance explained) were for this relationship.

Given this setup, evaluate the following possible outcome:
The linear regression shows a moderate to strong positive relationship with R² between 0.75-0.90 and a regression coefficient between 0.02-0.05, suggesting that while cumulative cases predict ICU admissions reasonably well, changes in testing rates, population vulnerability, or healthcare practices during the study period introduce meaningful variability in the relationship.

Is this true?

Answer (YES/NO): NO